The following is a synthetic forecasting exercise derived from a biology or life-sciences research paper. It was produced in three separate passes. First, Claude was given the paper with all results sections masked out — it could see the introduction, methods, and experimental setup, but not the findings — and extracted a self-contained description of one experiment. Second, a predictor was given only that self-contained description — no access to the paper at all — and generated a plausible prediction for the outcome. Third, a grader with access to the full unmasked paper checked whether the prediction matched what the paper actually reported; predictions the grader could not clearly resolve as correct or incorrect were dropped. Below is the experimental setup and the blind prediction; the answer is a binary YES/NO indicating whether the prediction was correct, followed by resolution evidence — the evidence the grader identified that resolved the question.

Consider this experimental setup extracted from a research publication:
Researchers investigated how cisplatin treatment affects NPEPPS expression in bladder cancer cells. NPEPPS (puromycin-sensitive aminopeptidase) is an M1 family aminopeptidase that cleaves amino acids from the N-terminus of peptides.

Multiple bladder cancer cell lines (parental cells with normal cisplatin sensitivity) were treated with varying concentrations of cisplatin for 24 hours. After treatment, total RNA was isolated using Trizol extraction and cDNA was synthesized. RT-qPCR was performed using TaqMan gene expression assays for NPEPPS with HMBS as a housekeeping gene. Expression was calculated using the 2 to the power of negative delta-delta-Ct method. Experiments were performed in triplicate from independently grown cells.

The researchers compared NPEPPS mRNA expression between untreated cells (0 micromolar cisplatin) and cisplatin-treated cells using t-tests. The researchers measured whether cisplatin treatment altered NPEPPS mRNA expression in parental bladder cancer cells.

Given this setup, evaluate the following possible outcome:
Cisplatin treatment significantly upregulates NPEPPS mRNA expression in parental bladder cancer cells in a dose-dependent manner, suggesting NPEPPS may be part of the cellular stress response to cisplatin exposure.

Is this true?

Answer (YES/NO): YES